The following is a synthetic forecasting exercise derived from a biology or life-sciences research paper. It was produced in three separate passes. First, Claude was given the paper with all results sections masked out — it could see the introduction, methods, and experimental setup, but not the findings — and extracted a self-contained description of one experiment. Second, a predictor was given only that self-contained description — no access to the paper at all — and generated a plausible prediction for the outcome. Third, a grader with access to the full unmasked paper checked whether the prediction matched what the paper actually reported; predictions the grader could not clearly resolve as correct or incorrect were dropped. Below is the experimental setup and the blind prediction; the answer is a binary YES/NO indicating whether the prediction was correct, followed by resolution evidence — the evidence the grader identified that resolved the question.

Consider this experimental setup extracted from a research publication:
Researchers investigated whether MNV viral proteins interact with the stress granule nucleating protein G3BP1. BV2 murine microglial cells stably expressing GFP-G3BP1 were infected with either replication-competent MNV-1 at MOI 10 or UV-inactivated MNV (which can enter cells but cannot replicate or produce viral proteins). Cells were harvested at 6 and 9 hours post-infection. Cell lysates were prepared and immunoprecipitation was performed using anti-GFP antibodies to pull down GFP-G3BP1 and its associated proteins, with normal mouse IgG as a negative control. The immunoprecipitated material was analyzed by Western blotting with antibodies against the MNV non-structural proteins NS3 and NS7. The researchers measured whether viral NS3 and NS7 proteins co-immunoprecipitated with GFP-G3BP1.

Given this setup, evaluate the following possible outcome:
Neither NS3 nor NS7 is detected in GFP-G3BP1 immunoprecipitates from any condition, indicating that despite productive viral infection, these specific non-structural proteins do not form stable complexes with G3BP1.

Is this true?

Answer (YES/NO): NO